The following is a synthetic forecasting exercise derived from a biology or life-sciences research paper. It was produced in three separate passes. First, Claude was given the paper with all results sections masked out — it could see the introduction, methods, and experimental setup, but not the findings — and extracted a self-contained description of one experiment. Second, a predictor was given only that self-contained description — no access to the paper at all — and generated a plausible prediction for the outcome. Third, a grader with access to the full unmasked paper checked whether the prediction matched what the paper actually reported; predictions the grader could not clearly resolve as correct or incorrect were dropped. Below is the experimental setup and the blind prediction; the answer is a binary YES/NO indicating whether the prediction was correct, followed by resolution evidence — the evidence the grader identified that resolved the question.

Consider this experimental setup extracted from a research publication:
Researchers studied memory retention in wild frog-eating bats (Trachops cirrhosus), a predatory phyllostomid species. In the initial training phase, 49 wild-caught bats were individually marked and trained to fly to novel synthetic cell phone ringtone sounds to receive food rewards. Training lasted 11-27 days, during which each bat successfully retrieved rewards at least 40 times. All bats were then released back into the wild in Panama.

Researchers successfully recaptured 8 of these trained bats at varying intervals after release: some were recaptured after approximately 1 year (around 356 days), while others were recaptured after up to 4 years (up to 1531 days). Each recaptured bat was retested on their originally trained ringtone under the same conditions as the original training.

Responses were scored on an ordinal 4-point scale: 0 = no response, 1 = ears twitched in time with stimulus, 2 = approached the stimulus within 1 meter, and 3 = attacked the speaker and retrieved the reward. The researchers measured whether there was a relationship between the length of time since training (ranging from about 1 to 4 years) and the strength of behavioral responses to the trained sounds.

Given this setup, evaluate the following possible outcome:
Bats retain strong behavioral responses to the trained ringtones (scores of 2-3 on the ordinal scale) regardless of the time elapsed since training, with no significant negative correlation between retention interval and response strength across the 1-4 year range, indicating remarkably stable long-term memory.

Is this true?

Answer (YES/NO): YES